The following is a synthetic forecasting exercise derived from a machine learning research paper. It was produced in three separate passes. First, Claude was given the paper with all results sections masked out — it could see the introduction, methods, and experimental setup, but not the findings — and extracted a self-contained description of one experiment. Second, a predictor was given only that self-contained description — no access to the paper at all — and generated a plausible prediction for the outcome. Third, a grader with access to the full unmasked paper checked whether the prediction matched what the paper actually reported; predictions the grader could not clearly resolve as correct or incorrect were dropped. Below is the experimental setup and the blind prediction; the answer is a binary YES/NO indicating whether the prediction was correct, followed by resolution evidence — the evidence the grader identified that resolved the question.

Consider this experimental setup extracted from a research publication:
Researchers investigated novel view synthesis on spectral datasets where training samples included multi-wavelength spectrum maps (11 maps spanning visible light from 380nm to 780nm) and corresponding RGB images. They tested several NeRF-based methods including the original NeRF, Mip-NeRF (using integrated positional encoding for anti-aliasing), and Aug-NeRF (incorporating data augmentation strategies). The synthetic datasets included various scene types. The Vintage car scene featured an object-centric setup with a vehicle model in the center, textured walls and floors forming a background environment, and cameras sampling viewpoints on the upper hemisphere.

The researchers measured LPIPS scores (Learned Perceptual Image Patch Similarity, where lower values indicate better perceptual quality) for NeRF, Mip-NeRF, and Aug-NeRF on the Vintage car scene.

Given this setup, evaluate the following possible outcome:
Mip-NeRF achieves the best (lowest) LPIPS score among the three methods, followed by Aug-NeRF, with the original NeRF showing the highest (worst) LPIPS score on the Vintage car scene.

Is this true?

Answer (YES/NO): NO